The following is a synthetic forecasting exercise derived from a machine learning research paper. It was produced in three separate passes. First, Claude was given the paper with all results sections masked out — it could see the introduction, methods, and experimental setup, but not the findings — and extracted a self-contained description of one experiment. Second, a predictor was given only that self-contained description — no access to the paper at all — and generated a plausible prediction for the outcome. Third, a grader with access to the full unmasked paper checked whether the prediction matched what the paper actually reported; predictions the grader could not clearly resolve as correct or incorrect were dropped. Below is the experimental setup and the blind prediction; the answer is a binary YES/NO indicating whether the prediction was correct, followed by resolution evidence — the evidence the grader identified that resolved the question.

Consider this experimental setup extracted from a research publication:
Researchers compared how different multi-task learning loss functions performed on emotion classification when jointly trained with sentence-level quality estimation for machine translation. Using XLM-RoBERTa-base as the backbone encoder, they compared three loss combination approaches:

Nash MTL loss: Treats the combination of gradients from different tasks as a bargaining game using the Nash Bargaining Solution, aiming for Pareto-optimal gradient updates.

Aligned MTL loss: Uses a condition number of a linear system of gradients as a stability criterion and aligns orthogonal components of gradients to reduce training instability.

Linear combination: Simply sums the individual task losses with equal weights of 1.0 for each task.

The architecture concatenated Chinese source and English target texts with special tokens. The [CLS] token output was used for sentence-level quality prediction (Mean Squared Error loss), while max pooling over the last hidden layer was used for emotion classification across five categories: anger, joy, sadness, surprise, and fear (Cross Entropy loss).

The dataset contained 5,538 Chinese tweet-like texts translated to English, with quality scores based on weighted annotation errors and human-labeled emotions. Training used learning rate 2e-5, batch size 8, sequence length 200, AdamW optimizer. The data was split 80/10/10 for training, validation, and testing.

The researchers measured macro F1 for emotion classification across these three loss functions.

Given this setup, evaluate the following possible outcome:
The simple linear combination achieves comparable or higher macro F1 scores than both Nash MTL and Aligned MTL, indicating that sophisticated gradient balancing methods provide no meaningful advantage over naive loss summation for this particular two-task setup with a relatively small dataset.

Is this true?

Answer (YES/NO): NO